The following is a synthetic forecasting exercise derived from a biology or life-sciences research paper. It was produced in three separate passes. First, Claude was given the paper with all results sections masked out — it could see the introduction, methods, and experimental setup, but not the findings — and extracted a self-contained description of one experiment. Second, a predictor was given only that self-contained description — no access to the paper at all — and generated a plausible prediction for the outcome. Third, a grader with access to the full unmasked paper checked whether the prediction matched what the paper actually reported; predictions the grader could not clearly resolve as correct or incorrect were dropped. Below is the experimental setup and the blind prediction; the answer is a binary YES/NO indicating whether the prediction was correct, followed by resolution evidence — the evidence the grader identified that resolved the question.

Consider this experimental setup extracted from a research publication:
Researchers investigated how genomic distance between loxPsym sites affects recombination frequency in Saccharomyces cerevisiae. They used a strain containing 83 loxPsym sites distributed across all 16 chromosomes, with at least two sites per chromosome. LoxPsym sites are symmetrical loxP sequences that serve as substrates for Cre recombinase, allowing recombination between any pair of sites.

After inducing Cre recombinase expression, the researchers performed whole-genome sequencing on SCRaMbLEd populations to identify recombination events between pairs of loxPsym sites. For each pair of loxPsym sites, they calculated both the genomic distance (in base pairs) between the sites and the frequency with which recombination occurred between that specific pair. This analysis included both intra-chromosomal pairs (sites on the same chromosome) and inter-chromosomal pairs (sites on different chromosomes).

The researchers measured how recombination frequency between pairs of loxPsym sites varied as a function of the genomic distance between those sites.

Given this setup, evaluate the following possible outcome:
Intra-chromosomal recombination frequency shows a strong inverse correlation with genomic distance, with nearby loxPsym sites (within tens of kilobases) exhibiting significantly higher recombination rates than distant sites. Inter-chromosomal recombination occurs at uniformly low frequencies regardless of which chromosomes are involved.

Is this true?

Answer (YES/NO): NO